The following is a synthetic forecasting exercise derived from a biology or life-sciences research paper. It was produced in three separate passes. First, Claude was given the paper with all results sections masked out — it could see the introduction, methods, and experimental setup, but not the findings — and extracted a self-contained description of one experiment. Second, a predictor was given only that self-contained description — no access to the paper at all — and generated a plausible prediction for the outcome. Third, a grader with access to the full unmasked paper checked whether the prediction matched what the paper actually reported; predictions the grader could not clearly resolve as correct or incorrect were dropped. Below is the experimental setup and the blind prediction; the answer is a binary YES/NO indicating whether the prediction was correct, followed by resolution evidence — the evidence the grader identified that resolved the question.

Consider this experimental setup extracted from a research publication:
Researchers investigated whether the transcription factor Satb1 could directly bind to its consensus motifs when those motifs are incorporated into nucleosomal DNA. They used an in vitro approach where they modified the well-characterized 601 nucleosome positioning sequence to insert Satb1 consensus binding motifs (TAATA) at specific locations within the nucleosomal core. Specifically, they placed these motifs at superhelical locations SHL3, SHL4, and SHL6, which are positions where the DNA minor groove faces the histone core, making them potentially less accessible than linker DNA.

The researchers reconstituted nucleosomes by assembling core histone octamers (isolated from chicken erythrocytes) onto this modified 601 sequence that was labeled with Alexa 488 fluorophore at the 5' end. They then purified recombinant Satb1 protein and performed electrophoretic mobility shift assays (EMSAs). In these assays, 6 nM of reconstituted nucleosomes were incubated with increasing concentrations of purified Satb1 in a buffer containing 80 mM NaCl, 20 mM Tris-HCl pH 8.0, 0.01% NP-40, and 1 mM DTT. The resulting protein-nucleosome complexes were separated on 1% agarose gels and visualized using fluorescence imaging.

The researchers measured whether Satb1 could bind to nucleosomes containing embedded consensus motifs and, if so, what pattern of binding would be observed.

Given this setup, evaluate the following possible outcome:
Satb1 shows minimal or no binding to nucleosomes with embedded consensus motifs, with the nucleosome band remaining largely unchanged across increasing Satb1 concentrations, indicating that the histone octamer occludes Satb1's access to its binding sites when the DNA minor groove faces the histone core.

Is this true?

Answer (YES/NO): NO